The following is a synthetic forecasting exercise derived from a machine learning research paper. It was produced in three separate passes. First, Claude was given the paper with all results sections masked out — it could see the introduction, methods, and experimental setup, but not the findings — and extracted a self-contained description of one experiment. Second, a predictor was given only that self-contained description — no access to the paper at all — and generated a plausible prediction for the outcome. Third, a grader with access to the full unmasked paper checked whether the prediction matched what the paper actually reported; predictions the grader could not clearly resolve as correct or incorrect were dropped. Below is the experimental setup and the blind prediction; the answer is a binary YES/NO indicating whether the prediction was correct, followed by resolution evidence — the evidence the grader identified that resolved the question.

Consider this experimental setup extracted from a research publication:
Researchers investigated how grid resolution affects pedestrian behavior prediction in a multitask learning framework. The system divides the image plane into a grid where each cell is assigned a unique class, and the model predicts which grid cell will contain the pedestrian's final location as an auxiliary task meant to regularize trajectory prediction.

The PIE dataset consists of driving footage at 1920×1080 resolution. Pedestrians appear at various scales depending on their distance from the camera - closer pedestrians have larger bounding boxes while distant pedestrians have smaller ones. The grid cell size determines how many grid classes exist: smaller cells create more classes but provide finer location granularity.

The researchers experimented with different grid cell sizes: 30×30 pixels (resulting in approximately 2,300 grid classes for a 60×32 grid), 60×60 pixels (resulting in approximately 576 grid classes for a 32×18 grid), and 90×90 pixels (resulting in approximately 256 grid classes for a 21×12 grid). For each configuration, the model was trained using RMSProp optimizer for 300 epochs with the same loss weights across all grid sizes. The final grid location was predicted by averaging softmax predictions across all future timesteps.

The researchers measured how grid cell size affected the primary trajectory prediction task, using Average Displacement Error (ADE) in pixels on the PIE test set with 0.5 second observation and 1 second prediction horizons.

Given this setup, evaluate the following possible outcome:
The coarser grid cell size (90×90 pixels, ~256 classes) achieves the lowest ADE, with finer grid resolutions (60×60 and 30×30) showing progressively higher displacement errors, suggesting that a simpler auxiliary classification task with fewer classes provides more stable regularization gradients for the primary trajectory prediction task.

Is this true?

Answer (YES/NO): NO